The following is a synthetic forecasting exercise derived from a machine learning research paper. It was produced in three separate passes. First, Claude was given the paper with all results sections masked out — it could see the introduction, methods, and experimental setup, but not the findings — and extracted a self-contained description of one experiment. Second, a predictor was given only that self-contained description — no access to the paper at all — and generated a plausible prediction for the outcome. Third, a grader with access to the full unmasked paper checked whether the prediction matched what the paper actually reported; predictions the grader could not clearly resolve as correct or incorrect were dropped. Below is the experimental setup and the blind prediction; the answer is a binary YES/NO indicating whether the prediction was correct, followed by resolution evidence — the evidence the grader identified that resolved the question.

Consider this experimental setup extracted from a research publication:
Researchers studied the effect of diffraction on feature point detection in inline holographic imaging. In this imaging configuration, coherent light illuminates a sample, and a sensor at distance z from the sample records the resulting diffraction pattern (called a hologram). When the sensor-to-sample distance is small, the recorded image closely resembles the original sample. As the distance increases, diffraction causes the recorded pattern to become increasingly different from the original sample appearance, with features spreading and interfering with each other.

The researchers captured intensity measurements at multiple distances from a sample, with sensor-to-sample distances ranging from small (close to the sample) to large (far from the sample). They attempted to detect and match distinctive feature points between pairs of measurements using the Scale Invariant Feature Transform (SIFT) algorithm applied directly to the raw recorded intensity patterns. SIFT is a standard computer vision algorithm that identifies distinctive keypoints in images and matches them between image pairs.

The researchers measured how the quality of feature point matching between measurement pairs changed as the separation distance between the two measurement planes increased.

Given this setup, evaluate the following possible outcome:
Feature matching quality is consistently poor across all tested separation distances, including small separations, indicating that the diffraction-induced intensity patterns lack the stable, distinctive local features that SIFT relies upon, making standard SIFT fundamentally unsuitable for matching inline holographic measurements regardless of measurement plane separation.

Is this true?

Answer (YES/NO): NO